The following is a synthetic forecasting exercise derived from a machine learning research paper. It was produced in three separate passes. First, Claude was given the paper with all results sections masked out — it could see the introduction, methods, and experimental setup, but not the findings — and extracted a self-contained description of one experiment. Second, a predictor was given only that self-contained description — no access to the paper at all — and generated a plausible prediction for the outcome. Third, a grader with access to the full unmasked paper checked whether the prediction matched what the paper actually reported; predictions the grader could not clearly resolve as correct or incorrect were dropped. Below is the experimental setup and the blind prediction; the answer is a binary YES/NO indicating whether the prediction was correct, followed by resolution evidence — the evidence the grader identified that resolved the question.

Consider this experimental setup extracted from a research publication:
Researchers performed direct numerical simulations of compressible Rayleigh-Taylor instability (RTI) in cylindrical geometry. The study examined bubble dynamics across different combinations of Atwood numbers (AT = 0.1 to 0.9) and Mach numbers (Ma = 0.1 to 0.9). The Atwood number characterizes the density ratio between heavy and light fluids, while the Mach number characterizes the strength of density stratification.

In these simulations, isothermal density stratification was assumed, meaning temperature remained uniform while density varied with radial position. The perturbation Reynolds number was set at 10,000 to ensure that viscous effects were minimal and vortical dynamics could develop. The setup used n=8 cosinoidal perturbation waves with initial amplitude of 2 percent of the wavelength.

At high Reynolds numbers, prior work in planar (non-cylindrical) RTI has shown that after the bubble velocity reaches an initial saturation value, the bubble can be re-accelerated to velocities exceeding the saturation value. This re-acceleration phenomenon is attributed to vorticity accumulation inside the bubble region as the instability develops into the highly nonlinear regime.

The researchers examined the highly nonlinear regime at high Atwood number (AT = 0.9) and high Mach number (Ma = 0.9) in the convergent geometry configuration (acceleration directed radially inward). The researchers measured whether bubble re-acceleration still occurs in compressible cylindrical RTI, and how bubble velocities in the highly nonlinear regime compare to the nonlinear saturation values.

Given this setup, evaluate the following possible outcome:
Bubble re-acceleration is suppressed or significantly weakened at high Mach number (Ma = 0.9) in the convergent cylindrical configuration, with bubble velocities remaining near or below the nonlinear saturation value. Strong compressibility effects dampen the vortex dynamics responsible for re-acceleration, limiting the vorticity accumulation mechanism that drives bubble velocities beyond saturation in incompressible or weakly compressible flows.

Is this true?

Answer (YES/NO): NO